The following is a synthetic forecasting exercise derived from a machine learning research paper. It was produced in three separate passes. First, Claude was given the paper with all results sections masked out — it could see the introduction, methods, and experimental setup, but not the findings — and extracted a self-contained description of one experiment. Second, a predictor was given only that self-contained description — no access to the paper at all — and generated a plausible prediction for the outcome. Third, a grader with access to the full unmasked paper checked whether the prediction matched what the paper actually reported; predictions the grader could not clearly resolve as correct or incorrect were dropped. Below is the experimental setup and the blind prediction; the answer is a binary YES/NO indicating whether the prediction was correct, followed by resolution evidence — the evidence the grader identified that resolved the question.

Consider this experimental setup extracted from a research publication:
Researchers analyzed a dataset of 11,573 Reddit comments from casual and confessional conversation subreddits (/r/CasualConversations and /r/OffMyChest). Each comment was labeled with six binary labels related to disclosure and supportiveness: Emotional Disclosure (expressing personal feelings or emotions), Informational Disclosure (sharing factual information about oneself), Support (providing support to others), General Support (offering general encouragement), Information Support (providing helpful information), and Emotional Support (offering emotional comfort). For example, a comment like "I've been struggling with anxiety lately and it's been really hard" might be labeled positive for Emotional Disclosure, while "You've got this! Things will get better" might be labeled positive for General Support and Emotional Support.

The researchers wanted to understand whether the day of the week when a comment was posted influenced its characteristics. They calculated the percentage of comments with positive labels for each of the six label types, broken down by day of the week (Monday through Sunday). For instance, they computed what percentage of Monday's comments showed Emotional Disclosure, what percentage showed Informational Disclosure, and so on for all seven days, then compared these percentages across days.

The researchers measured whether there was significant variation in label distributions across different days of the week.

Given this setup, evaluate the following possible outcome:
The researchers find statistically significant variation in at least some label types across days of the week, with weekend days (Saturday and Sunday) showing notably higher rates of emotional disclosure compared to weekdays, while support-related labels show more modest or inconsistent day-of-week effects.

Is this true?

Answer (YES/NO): NO